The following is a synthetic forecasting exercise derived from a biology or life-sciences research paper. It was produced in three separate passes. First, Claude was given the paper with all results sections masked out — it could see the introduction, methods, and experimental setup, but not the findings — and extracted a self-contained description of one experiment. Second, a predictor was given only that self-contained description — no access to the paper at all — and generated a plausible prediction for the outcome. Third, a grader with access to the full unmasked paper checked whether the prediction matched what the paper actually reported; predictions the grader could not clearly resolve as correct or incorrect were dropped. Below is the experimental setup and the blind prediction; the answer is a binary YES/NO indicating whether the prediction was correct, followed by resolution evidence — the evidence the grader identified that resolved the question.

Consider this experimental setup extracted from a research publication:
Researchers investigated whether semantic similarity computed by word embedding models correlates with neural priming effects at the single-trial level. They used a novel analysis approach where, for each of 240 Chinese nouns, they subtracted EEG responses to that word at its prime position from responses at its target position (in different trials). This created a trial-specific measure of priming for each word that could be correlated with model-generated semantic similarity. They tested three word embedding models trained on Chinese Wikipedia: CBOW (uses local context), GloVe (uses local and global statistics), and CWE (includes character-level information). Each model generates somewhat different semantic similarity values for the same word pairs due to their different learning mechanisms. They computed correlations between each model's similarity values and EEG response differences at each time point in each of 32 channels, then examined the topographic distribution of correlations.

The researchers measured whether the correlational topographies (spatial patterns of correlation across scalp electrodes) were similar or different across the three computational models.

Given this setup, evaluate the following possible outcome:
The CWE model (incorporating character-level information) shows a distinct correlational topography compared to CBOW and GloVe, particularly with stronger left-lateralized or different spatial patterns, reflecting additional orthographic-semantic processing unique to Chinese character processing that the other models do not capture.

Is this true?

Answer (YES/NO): NO